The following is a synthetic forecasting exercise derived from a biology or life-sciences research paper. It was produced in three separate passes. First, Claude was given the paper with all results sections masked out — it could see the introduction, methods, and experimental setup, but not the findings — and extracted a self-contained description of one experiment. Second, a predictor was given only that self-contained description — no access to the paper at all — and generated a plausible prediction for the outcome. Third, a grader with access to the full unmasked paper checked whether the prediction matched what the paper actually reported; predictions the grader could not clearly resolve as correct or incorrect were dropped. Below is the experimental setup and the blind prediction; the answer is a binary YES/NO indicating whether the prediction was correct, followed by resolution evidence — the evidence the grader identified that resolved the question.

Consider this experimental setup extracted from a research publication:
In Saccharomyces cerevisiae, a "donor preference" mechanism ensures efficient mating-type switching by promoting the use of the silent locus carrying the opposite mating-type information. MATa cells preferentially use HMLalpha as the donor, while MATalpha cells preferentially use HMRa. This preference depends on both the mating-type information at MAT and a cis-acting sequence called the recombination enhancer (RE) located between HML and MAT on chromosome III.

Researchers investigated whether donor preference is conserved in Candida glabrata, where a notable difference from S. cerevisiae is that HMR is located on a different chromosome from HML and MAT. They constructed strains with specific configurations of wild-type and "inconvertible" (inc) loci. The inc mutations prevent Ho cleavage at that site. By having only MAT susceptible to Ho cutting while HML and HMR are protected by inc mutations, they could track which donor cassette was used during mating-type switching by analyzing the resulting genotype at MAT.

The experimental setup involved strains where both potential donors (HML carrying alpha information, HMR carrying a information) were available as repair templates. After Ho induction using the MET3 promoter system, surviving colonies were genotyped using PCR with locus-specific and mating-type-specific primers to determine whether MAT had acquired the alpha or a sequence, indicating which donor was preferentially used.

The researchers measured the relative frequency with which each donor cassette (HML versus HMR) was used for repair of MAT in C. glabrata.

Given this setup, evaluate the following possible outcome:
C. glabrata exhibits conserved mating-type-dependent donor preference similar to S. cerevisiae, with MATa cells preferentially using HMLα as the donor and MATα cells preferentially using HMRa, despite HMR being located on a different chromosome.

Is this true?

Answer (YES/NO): NO